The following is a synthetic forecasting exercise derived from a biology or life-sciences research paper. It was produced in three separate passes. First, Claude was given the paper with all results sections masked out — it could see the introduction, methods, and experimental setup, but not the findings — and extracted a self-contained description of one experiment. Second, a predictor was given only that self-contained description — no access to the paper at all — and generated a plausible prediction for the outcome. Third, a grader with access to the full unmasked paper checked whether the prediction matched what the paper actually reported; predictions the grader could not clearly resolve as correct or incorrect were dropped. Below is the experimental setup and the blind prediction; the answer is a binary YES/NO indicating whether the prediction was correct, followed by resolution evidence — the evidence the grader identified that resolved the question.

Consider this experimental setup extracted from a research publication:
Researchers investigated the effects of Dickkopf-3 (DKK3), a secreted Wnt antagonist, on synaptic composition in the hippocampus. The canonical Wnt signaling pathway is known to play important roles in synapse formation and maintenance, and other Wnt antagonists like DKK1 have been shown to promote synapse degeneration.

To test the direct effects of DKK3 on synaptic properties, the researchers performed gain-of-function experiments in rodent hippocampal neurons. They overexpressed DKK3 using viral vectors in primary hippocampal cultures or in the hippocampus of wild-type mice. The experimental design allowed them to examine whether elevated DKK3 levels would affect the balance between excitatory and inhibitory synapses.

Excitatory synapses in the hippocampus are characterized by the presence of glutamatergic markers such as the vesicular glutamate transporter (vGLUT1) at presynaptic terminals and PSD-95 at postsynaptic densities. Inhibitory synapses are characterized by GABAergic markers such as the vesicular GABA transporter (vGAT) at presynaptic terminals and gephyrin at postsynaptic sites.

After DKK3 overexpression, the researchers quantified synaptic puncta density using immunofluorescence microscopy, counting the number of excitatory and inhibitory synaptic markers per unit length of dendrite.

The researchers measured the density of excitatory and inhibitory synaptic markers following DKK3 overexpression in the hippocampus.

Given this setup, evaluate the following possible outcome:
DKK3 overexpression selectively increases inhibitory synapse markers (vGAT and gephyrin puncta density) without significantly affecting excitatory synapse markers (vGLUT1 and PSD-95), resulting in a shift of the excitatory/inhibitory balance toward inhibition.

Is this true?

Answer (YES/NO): NO